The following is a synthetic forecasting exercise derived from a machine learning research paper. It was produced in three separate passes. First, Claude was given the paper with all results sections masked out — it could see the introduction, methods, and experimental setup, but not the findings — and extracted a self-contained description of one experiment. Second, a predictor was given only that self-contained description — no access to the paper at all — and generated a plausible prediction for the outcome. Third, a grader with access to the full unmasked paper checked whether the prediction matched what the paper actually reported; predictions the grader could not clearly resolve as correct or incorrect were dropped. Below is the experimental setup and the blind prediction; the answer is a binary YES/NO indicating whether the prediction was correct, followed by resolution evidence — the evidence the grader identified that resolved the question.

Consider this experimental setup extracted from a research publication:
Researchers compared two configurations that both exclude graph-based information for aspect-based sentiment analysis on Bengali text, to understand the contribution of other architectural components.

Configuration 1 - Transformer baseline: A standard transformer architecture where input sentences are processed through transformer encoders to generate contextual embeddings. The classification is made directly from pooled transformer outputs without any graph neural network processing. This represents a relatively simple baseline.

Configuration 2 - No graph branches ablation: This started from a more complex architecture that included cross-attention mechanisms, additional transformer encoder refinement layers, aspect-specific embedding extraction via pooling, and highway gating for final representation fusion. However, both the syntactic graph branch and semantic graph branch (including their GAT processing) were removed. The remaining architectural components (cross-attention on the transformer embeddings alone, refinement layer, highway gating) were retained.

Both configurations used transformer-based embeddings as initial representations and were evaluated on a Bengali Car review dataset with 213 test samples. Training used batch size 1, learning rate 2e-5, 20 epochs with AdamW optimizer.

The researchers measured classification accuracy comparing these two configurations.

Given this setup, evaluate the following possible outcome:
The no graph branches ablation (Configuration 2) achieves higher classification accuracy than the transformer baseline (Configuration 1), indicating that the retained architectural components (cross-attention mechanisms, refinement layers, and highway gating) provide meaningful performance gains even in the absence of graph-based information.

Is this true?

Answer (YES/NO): YES